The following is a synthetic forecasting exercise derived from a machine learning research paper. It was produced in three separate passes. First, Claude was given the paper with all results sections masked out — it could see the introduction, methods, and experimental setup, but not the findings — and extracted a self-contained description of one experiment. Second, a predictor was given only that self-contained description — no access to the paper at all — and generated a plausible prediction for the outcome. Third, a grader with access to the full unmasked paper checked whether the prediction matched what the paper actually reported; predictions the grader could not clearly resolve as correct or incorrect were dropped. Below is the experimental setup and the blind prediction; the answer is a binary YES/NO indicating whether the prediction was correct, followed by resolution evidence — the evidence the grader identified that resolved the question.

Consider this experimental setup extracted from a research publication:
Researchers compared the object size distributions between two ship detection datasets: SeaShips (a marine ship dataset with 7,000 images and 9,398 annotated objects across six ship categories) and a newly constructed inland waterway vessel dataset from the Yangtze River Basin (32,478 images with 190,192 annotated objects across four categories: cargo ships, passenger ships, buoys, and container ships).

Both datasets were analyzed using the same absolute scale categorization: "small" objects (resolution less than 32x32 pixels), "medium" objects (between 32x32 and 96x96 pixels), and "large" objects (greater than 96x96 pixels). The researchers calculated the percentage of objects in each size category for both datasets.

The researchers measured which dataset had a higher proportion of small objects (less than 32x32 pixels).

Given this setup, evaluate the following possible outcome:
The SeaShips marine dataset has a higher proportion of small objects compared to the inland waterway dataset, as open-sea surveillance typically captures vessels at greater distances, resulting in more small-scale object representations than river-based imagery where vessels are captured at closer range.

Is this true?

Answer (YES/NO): NO